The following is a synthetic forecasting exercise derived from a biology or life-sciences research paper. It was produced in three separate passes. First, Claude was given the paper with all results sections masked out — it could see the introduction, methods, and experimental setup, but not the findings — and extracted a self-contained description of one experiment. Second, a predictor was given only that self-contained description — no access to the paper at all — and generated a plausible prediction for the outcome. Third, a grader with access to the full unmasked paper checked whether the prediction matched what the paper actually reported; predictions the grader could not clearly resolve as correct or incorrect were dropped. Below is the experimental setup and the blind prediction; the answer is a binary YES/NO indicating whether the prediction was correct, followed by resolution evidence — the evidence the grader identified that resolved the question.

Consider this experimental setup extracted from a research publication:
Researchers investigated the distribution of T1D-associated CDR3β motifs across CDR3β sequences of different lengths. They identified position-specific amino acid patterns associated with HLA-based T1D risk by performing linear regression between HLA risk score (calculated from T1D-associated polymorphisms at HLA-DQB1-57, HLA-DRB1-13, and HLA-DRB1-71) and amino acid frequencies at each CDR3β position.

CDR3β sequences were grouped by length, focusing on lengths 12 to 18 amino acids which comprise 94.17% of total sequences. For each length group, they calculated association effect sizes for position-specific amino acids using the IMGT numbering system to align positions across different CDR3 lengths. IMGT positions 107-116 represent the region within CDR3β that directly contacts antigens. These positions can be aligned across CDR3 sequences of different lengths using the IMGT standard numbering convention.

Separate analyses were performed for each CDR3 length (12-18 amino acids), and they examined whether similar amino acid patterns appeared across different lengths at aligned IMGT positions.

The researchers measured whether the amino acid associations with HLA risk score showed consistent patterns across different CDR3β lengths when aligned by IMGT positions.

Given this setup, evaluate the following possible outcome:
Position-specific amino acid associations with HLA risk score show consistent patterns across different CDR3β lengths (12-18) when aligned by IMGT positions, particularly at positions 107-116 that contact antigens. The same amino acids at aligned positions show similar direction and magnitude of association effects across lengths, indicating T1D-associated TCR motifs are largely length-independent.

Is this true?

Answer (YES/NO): YES